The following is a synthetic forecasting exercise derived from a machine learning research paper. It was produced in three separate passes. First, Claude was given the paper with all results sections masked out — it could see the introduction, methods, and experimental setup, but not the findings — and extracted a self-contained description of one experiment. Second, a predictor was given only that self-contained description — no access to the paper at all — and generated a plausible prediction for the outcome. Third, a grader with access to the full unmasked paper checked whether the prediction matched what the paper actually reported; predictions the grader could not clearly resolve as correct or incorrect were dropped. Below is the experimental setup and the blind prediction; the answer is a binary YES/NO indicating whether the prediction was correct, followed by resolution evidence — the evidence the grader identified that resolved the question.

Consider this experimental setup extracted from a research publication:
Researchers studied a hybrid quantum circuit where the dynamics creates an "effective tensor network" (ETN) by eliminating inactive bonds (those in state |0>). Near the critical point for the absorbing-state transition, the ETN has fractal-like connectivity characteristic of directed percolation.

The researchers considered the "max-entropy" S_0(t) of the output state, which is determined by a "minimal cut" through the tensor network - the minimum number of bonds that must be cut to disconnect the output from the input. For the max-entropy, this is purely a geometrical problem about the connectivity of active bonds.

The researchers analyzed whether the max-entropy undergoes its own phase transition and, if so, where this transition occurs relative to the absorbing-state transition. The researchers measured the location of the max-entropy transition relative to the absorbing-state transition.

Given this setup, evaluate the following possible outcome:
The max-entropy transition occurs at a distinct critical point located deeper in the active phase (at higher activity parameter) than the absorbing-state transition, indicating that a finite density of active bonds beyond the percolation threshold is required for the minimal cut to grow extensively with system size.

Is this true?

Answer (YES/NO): NO